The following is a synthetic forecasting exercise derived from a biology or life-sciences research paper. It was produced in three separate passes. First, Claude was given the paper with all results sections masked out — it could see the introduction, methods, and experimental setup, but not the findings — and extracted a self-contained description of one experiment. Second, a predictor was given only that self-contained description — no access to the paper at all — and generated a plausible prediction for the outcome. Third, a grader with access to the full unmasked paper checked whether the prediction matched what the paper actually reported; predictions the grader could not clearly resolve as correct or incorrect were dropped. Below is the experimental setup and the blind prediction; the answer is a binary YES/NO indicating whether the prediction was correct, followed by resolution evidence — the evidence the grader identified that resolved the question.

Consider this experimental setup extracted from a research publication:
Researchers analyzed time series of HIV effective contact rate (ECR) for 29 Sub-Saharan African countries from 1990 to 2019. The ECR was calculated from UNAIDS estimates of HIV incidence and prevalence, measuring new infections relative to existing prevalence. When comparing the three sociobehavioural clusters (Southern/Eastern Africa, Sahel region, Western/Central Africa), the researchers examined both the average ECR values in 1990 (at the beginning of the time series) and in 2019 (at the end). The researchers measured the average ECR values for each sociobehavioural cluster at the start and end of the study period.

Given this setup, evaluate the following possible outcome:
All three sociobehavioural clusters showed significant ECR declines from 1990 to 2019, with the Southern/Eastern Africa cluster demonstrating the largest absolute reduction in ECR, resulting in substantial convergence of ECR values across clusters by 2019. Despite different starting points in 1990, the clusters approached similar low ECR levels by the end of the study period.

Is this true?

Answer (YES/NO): YES